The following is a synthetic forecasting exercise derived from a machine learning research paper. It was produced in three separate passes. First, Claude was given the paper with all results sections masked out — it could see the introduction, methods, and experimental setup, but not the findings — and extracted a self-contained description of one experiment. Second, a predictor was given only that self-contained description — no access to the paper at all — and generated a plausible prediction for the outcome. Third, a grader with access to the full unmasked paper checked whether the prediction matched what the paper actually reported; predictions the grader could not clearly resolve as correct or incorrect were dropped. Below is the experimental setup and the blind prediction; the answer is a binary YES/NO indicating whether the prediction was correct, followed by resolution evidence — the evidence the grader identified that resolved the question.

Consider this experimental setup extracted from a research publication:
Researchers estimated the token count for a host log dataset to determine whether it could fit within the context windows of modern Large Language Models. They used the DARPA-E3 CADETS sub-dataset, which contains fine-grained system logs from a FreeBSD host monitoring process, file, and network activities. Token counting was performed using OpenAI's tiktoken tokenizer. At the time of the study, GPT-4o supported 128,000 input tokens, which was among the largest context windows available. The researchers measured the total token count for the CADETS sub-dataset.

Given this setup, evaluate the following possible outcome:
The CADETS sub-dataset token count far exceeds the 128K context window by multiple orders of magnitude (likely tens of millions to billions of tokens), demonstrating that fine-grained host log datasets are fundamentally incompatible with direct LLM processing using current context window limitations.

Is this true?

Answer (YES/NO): YES